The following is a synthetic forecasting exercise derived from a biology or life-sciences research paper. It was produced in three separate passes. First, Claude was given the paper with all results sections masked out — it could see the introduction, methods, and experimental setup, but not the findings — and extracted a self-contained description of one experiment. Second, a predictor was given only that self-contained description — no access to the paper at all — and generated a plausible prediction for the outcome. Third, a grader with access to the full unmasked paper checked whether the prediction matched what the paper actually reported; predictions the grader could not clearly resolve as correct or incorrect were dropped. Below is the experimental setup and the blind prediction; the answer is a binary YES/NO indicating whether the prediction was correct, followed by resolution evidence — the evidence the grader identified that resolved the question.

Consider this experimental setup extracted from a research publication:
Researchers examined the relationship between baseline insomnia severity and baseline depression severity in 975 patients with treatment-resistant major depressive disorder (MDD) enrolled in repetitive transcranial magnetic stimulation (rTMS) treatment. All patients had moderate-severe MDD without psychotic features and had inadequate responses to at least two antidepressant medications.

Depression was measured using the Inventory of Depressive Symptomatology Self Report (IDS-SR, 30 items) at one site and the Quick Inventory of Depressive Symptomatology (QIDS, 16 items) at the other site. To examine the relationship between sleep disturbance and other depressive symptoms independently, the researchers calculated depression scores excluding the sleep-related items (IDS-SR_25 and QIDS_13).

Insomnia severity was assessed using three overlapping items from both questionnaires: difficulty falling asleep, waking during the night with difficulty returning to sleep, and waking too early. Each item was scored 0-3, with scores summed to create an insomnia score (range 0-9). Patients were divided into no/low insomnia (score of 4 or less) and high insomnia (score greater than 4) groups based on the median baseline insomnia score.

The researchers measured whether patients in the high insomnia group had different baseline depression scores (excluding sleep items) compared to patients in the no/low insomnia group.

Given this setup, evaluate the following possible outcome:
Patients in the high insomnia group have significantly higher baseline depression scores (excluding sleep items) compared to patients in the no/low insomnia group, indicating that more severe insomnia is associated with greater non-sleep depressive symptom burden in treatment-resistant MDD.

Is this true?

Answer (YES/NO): YES